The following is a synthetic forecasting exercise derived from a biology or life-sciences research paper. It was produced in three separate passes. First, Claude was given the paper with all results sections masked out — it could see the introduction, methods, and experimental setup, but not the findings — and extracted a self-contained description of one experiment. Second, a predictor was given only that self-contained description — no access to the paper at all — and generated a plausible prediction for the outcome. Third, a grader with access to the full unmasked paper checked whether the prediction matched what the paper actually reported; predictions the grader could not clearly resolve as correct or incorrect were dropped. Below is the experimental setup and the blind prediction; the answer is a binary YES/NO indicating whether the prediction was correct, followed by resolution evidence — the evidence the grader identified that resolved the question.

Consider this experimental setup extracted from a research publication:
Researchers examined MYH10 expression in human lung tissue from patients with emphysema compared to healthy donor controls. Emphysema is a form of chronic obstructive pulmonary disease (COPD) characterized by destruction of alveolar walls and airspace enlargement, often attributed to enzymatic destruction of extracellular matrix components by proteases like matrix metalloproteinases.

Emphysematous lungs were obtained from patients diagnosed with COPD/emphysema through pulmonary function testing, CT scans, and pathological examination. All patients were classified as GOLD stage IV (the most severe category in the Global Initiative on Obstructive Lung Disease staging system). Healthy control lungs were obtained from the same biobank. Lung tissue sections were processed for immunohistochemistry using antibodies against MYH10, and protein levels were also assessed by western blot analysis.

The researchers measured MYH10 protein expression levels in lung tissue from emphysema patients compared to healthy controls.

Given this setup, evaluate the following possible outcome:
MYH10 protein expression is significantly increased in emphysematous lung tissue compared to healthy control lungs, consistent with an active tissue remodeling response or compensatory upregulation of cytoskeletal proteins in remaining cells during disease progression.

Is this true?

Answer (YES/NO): NO